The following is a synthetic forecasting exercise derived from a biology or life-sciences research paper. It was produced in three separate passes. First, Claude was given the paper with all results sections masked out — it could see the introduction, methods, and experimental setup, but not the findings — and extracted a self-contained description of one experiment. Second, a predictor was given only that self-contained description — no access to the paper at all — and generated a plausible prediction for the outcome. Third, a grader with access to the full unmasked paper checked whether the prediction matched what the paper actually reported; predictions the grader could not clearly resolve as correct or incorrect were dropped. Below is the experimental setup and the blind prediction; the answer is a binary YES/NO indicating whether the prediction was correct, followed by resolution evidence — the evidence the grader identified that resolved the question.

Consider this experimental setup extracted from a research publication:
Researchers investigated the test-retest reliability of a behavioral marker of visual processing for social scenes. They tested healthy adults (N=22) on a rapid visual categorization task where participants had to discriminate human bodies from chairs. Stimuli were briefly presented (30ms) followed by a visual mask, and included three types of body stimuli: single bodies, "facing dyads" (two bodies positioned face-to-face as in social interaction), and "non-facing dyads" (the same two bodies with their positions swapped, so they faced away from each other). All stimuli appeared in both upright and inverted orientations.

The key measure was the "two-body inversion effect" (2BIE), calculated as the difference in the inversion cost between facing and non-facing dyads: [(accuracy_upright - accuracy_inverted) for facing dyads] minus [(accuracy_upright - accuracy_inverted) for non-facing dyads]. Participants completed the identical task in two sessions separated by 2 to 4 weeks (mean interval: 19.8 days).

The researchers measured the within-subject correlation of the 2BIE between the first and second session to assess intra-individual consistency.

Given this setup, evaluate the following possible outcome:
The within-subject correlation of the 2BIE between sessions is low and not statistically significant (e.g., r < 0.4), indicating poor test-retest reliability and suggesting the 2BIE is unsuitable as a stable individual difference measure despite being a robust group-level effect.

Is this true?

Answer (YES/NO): NO